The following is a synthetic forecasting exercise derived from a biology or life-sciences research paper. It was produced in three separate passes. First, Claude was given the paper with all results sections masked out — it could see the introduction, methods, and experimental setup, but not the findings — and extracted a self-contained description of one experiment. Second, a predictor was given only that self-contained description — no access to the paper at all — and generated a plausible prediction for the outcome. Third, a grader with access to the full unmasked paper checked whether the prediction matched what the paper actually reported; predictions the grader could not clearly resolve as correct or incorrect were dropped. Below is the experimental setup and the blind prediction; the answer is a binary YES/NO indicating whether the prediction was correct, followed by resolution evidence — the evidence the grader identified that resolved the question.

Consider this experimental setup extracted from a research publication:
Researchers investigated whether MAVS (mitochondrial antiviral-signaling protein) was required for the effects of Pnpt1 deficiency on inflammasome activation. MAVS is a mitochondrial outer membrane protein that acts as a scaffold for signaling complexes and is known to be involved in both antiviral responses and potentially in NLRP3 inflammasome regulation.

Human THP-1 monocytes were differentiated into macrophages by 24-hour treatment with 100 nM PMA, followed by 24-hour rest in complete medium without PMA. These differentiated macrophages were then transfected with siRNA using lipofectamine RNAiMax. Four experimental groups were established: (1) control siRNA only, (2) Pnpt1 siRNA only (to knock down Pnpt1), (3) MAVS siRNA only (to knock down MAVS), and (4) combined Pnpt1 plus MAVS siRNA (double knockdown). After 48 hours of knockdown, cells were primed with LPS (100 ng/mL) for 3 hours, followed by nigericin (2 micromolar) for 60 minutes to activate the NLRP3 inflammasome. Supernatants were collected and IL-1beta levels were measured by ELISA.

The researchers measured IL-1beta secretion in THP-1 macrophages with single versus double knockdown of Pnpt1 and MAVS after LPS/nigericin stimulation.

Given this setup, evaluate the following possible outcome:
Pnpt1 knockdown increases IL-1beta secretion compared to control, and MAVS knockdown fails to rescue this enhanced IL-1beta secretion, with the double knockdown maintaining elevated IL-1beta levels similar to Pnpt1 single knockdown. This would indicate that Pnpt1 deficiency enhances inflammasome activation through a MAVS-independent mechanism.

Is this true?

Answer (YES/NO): NO